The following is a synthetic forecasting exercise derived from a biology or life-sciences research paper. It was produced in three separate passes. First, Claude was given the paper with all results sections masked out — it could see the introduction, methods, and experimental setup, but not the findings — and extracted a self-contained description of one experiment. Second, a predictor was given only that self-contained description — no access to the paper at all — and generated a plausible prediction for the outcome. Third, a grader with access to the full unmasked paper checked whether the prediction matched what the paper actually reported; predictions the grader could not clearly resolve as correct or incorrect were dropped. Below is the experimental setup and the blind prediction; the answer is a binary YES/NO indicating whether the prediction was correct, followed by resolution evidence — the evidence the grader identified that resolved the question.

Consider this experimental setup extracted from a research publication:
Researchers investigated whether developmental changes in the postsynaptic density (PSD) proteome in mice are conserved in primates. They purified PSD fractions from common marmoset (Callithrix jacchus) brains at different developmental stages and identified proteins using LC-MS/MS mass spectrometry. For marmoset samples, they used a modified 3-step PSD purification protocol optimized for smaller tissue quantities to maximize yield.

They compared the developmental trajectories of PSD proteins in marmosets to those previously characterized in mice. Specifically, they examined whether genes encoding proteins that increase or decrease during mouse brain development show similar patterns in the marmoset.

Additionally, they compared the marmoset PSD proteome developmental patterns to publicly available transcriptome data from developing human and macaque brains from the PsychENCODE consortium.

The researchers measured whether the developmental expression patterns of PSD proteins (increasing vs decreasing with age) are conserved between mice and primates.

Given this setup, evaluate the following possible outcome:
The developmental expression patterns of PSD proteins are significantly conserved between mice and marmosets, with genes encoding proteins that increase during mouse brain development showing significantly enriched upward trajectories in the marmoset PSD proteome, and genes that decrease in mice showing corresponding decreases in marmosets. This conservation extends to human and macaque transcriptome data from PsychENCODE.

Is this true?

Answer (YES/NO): NO